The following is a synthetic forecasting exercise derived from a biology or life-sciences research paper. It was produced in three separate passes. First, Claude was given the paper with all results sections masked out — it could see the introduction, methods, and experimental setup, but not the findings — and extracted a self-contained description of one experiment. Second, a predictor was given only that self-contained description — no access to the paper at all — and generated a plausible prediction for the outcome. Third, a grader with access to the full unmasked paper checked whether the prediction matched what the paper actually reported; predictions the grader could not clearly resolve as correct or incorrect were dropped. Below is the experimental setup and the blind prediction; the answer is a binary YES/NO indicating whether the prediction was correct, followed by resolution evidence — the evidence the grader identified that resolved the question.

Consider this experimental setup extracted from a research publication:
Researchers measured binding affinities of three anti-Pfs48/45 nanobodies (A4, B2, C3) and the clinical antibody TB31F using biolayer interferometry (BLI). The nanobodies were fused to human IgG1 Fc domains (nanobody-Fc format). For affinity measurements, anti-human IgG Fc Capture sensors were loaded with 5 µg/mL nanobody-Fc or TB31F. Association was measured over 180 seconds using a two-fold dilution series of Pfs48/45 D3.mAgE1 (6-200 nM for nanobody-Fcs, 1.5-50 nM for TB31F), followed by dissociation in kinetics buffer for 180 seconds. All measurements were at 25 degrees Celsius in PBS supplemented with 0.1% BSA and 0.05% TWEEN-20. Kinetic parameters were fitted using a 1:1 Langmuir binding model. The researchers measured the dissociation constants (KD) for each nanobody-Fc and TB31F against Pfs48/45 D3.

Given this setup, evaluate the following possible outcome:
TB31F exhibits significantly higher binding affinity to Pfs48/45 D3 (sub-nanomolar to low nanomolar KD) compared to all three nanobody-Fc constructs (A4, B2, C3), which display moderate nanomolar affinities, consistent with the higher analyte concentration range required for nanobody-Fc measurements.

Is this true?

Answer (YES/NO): NO